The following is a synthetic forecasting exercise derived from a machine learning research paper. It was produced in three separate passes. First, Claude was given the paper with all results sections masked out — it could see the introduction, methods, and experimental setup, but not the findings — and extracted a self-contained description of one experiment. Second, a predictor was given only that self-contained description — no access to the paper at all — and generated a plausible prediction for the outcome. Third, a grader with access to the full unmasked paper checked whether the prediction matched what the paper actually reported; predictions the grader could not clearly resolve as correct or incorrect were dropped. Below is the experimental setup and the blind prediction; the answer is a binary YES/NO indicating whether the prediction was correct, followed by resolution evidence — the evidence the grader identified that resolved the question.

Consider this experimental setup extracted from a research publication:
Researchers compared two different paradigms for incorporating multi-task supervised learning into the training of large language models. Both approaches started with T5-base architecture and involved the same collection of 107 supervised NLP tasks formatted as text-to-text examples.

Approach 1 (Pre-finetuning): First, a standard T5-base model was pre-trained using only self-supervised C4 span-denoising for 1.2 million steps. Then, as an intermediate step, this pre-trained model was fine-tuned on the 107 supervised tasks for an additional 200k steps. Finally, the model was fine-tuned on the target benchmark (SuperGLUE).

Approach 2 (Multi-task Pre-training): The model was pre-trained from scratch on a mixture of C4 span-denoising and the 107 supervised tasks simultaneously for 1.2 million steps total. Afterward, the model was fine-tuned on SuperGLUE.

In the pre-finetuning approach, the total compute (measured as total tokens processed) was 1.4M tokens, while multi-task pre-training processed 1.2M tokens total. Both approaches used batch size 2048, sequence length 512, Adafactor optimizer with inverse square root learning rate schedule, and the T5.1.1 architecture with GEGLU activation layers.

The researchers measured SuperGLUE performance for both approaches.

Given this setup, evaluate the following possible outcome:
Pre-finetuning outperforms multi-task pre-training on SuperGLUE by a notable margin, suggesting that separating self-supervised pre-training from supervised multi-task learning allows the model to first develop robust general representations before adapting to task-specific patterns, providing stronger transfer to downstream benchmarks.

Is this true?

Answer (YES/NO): NO